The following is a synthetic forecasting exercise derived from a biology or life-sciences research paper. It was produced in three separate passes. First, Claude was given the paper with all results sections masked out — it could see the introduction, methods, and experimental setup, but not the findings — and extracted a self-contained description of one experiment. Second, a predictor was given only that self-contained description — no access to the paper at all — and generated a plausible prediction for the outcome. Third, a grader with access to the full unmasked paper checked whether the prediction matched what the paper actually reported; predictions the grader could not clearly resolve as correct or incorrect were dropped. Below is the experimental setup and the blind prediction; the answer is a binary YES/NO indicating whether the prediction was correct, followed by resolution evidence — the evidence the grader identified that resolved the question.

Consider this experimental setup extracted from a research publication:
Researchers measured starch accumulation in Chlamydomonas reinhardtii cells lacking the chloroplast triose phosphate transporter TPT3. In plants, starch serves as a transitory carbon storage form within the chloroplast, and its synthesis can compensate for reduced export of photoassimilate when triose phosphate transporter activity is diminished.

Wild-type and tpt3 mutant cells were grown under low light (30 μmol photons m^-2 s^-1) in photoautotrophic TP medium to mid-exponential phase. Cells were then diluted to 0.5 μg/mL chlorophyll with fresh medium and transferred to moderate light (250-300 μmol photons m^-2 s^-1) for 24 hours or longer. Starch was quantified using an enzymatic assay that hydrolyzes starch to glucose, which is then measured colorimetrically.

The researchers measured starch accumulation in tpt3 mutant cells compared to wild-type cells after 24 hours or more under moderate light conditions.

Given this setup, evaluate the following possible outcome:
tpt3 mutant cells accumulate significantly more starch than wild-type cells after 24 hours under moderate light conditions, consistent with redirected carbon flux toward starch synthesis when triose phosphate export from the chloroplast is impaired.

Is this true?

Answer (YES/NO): YES